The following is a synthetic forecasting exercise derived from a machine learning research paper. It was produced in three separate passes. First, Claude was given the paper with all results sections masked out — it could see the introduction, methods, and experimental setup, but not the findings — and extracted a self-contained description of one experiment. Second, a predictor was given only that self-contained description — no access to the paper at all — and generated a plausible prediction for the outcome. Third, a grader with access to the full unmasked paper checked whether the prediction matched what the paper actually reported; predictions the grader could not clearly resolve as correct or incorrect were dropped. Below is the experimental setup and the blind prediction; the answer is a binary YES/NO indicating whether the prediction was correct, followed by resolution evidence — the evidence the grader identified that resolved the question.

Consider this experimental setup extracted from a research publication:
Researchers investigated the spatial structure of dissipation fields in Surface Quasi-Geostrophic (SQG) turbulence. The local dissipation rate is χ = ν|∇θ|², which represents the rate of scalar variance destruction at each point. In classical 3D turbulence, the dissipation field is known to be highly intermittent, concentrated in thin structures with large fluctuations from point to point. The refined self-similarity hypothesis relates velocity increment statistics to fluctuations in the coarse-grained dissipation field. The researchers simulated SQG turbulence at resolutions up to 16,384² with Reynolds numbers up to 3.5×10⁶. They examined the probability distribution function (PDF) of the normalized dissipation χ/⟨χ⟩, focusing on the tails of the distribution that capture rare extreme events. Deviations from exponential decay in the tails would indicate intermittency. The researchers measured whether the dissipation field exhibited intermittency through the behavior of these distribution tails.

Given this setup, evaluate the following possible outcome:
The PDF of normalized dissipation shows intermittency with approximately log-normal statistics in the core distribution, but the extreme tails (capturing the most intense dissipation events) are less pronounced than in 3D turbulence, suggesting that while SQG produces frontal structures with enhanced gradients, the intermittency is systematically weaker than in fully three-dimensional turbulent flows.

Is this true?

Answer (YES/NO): NO